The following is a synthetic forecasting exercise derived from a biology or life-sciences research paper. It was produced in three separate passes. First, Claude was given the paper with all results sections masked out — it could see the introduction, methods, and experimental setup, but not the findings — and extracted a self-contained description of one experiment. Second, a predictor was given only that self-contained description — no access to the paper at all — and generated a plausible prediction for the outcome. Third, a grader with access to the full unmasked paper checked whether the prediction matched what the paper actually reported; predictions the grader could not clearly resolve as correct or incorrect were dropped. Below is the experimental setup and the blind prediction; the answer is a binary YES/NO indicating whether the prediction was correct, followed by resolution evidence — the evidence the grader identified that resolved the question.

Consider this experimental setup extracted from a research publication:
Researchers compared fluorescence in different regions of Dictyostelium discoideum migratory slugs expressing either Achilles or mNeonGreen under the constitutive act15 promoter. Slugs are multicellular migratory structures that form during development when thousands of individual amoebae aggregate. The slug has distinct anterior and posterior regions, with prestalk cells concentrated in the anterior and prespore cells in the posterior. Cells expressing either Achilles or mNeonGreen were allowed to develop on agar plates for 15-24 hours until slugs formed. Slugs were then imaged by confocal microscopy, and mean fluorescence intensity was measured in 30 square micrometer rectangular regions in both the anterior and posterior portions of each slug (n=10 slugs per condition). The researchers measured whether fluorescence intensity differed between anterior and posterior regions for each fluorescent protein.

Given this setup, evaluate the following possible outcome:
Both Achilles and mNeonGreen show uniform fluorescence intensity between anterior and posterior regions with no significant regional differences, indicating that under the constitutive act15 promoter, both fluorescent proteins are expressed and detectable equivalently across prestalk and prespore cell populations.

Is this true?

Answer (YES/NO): NO